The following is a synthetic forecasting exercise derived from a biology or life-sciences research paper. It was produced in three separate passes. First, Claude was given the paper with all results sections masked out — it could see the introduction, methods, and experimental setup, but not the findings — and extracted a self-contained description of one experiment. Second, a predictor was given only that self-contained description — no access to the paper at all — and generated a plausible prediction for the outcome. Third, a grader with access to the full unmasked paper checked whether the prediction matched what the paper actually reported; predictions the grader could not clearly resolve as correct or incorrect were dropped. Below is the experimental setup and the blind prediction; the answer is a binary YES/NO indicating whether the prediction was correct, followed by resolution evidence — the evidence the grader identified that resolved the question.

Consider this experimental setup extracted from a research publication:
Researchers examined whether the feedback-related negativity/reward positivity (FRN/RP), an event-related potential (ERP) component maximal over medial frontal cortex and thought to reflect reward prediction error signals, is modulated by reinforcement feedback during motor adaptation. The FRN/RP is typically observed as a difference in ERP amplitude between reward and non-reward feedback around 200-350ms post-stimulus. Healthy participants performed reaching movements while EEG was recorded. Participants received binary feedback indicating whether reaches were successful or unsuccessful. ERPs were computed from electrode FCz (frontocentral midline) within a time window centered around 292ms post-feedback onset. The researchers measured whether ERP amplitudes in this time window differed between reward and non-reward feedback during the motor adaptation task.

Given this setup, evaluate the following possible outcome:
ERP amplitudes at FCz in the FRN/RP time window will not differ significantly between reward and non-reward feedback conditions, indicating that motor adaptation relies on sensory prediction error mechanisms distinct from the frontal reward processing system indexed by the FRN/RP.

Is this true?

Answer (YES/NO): NO